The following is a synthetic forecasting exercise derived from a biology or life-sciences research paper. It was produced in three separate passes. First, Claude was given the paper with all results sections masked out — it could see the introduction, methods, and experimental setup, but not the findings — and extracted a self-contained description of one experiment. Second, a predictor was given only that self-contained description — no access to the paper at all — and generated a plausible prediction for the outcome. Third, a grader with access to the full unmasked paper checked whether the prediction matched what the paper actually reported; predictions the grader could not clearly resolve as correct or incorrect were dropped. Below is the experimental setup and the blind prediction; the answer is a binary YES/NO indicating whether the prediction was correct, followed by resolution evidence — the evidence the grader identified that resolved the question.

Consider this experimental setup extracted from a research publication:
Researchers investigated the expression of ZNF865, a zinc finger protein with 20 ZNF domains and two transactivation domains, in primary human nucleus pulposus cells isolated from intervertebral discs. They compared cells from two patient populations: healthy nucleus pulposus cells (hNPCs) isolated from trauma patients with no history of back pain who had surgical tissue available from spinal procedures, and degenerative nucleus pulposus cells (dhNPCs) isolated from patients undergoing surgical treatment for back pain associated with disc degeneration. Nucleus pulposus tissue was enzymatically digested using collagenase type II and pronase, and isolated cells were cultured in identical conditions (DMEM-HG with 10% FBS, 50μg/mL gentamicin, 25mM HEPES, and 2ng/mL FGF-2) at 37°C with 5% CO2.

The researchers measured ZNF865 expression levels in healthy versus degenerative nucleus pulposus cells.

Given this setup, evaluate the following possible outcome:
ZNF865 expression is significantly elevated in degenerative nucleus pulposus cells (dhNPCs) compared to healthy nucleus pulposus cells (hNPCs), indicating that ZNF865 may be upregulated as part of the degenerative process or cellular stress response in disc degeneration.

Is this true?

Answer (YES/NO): NO